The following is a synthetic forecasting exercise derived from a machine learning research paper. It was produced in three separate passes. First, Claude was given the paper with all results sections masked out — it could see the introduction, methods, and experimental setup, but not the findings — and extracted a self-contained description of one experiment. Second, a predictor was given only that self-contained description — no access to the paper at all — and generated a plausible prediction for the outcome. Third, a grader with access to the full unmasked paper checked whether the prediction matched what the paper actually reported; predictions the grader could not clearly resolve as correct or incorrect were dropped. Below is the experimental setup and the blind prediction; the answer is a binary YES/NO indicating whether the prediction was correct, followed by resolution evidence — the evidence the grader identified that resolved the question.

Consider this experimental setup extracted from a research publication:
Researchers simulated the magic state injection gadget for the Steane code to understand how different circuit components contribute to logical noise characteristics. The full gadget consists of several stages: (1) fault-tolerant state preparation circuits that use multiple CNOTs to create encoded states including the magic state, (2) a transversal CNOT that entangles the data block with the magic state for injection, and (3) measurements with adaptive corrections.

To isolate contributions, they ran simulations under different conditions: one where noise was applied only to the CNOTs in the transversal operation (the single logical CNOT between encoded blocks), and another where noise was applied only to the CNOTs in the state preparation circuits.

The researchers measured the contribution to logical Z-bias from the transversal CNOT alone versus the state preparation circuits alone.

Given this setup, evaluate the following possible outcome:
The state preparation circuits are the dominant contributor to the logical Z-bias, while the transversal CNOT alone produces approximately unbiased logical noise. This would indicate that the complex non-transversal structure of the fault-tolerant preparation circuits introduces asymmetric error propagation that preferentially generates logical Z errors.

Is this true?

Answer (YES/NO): YES